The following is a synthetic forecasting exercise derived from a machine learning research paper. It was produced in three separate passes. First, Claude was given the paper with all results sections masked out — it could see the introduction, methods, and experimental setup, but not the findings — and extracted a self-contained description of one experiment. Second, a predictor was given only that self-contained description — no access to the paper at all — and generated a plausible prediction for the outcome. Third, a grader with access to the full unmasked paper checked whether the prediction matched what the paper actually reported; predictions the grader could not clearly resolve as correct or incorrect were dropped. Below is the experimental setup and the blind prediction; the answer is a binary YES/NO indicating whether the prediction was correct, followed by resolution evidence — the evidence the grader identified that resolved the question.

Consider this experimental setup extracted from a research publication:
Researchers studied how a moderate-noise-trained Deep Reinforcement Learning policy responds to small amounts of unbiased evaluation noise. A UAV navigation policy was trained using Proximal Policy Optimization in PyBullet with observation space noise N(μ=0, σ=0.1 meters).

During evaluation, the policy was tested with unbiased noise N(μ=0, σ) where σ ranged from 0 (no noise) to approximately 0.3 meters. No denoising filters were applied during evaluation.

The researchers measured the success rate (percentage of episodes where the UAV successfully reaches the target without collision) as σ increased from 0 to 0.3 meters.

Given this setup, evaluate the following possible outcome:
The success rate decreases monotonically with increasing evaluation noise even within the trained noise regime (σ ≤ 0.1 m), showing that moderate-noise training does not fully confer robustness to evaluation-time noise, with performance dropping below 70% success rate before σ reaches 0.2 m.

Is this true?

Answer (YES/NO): NO